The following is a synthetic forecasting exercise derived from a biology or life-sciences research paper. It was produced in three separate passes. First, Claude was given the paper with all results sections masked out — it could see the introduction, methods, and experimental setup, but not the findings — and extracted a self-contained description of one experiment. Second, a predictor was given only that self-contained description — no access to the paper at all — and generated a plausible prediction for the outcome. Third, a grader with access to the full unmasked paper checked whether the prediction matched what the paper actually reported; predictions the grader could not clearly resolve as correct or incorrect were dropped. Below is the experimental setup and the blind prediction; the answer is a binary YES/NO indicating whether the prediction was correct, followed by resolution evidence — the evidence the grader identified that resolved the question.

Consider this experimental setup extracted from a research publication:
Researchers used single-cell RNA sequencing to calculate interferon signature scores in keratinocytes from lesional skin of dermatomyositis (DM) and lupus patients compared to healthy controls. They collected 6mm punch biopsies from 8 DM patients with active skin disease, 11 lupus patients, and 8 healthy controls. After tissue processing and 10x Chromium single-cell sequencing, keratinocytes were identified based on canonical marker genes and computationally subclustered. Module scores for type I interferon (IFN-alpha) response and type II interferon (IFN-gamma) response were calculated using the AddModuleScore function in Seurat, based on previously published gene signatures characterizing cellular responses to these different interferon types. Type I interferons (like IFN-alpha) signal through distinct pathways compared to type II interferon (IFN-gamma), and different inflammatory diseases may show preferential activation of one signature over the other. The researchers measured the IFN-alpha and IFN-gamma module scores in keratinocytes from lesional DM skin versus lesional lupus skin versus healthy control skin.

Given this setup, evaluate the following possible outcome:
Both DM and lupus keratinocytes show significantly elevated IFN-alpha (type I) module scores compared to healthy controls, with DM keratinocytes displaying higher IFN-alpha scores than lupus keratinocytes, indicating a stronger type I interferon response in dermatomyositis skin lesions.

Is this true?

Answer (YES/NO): NO